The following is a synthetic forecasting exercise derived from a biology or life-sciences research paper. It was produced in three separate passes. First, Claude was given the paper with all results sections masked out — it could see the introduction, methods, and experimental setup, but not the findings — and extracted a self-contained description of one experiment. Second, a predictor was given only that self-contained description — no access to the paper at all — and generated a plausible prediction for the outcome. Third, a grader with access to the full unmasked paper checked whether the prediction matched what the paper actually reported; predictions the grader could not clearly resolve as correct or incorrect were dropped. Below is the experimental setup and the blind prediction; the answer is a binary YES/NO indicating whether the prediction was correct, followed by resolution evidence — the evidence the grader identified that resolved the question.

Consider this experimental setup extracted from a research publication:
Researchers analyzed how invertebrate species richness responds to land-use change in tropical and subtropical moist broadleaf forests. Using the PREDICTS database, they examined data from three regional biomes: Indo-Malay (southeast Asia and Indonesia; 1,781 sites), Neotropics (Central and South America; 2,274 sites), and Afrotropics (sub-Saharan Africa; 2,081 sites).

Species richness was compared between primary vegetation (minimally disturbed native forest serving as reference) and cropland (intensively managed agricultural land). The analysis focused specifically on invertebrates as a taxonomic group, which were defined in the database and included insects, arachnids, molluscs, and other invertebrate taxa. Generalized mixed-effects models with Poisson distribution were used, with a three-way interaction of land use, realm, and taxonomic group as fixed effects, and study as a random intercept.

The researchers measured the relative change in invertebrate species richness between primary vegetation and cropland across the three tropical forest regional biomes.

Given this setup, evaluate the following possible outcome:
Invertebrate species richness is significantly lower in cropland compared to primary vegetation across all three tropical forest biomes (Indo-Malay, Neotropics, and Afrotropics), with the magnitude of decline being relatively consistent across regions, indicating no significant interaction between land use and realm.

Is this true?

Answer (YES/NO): NO